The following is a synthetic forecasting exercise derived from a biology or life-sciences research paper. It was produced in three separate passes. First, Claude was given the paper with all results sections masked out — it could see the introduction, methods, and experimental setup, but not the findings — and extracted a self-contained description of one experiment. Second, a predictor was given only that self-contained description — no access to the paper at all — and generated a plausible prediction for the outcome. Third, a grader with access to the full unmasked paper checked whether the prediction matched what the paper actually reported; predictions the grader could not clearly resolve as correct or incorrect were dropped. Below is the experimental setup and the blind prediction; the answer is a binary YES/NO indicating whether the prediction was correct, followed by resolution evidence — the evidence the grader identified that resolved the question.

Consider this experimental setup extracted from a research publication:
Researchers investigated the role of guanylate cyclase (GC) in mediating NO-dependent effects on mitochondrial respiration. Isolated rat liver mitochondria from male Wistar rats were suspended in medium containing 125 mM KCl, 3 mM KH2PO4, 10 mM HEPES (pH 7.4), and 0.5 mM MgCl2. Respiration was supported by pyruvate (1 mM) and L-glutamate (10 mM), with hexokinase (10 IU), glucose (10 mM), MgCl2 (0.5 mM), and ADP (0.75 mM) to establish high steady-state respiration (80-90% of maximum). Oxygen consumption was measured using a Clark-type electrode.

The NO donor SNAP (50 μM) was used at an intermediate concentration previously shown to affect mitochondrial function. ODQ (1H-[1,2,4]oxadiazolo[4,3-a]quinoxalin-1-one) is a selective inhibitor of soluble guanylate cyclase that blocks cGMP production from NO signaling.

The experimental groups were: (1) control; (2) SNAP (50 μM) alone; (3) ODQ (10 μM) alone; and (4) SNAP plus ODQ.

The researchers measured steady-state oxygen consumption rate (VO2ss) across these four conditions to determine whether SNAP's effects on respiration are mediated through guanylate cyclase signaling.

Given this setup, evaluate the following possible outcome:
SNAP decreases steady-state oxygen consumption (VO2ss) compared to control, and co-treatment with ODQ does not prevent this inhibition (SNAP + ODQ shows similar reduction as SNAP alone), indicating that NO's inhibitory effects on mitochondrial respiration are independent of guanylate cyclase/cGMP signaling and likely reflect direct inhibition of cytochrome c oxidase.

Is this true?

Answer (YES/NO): NO